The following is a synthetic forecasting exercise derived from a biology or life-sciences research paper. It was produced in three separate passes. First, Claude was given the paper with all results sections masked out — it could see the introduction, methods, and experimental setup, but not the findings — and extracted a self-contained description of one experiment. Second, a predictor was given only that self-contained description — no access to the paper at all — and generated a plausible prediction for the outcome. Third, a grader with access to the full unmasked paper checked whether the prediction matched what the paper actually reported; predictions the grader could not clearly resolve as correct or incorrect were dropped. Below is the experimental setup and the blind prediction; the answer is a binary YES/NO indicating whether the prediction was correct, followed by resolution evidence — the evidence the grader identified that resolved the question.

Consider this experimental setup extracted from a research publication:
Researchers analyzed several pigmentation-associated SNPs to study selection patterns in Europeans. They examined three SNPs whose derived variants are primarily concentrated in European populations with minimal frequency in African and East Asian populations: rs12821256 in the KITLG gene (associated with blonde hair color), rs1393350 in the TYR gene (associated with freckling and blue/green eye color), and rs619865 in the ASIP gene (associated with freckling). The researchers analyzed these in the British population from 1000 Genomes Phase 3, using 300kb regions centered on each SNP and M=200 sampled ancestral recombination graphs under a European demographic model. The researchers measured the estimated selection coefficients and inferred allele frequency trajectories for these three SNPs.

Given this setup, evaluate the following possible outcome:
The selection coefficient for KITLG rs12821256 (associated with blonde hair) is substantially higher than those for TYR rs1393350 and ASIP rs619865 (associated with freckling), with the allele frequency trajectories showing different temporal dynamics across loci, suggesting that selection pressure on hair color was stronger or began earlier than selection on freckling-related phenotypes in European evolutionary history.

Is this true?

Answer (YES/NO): NO